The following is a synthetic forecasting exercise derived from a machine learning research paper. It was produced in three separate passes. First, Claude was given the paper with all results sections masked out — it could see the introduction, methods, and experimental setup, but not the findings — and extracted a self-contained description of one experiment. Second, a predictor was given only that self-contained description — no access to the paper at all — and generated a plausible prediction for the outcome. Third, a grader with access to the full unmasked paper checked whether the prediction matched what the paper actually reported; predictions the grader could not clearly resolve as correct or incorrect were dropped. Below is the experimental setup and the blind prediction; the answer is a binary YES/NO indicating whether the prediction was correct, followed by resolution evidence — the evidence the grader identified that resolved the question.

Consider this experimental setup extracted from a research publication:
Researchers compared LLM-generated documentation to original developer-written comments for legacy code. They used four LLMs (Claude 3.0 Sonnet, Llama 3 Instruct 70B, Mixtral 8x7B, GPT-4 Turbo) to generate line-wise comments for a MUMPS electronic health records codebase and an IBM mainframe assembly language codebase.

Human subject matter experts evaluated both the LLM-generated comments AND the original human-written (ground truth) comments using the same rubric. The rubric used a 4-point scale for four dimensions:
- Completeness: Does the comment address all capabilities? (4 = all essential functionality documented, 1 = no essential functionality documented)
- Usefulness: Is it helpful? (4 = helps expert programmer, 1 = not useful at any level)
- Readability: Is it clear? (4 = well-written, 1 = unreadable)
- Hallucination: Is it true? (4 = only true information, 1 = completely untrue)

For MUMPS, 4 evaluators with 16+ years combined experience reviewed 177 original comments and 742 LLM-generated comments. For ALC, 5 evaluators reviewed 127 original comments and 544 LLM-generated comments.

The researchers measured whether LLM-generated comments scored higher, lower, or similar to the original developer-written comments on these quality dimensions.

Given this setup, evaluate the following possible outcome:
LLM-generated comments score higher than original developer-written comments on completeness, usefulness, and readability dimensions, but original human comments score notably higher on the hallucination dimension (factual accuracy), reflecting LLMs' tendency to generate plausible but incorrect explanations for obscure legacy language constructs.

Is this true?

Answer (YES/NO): NO